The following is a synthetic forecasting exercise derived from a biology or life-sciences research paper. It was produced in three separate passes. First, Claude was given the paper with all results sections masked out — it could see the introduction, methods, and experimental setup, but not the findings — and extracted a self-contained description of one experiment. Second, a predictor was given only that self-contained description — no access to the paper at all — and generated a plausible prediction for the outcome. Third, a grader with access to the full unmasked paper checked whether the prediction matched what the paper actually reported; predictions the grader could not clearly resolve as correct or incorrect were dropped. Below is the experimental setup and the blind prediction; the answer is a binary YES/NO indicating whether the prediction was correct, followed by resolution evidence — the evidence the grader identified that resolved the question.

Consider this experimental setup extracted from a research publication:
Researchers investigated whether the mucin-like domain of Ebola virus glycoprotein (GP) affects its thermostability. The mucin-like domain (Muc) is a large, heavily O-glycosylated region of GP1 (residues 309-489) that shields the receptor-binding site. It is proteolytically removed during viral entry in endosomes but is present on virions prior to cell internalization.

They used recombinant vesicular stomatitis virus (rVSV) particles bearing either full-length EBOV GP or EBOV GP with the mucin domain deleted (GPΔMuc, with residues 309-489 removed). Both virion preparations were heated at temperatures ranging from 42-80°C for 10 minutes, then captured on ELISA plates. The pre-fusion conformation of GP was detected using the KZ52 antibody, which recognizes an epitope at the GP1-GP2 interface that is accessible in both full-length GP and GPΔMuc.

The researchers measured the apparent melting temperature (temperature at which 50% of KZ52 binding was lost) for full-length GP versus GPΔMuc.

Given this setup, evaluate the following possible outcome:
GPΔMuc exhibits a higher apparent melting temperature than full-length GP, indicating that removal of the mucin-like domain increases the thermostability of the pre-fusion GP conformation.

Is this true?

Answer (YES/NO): NO